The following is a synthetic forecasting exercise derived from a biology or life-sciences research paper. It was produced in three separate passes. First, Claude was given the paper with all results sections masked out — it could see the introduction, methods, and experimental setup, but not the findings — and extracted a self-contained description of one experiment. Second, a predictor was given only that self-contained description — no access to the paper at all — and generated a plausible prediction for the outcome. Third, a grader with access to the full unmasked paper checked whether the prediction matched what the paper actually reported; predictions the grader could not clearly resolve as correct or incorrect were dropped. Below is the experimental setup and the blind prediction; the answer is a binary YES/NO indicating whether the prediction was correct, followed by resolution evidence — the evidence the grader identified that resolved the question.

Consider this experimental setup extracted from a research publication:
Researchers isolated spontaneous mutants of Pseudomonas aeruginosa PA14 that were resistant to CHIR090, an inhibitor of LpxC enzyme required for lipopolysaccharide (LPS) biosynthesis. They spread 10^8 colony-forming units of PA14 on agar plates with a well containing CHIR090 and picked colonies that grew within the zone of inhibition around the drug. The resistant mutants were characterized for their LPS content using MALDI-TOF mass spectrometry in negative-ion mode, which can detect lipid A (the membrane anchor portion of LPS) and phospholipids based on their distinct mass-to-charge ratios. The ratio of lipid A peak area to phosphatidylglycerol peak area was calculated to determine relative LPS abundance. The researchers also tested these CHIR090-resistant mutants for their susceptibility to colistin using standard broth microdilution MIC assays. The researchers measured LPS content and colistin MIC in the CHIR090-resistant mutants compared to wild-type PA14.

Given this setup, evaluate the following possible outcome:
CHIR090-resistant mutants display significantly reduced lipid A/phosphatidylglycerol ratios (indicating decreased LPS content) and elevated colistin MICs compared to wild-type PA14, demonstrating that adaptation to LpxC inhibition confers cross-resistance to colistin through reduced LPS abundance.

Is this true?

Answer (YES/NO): NO